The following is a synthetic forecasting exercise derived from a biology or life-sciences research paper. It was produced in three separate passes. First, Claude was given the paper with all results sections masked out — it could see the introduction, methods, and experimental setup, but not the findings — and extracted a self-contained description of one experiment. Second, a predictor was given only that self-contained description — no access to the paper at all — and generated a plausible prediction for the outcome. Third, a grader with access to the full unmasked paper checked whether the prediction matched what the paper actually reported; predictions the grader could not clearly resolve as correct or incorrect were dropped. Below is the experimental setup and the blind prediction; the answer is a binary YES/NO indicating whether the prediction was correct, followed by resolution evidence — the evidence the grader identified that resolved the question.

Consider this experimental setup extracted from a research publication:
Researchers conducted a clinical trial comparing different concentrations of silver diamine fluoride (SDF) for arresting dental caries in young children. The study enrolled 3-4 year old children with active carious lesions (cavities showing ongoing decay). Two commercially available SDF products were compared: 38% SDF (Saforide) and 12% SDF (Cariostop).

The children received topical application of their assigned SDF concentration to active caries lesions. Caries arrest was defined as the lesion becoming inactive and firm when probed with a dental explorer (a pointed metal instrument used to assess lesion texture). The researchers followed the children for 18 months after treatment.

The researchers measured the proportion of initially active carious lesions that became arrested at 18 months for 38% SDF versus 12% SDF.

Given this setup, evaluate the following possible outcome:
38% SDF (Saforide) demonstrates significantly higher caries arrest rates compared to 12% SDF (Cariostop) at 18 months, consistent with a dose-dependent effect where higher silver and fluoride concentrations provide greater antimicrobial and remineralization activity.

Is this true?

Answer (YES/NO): YES